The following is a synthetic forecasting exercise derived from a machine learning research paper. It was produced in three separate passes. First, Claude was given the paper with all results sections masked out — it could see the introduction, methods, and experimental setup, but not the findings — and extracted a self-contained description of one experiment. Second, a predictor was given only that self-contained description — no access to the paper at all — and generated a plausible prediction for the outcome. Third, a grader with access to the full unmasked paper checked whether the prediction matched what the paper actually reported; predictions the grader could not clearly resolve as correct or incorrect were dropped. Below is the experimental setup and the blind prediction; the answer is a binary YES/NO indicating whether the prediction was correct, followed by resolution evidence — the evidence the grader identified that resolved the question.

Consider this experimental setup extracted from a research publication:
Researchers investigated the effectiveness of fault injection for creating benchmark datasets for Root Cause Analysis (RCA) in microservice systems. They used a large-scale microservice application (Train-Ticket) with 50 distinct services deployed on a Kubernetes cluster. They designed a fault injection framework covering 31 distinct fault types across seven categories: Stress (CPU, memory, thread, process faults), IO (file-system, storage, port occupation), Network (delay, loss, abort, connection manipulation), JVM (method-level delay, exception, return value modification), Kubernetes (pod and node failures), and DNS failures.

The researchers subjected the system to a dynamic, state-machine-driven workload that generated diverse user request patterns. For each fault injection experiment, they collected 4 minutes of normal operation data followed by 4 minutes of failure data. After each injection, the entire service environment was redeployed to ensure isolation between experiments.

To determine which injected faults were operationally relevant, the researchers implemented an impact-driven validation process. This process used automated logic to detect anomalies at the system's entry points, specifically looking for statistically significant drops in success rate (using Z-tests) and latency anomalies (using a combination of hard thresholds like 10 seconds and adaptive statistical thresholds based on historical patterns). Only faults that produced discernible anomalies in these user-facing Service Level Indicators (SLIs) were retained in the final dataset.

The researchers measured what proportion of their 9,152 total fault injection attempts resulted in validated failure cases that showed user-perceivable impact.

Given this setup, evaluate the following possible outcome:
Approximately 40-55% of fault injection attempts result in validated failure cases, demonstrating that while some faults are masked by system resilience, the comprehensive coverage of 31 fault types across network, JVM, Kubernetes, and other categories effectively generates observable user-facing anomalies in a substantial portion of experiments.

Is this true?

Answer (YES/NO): NO